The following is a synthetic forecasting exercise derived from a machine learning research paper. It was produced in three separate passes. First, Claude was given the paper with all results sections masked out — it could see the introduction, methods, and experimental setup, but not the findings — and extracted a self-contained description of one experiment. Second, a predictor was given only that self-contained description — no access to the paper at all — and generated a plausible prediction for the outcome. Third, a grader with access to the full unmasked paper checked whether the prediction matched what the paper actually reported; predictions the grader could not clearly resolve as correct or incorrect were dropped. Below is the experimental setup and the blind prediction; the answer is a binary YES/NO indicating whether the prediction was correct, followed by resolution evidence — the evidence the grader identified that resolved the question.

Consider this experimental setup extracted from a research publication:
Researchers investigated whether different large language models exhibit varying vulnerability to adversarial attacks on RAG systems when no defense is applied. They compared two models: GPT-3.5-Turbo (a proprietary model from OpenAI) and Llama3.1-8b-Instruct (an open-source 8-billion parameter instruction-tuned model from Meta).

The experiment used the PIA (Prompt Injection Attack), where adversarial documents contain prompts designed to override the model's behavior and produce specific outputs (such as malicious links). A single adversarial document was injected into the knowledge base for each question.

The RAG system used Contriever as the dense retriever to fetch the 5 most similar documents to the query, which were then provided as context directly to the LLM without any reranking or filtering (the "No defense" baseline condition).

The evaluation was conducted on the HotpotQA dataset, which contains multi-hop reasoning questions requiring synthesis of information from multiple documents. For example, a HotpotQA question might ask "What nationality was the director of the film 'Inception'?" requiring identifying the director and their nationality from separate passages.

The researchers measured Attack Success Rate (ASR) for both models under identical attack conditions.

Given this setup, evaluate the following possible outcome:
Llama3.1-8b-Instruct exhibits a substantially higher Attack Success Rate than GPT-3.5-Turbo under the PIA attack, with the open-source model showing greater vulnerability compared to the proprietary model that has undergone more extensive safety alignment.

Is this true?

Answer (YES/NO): NO